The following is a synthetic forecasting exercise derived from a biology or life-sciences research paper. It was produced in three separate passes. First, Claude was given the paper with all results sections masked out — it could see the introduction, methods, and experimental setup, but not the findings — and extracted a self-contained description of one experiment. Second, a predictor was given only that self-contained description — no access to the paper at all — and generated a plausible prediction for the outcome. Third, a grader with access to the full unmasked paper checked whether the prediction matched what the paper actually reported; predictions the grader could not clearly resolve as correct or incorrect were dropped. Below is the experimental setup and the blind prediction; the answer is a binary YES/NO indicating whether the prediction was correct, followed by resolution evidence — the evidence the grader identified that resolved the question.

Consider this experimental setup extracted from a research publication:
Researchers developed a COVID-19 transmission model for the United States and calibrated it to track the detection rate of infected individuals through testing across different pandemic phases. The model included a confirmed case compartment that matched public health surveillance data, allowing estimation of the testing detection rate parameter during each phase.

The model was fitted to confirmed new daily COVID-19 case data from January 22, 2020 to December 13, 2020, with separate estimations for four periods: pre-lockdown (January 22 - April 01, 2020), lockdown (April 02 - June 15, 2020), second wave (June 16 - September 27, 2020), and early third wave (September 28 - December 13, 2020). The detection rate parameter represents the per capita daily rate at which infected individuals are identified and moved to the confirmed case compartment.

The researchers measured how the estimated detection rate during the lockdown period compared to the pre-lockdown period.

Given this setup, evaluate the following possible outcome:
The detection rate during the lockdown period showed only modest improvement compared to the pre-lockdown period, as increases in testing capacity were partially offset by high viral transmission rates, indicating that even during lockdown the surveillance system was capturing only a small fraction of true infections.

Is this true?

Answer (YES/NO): NO